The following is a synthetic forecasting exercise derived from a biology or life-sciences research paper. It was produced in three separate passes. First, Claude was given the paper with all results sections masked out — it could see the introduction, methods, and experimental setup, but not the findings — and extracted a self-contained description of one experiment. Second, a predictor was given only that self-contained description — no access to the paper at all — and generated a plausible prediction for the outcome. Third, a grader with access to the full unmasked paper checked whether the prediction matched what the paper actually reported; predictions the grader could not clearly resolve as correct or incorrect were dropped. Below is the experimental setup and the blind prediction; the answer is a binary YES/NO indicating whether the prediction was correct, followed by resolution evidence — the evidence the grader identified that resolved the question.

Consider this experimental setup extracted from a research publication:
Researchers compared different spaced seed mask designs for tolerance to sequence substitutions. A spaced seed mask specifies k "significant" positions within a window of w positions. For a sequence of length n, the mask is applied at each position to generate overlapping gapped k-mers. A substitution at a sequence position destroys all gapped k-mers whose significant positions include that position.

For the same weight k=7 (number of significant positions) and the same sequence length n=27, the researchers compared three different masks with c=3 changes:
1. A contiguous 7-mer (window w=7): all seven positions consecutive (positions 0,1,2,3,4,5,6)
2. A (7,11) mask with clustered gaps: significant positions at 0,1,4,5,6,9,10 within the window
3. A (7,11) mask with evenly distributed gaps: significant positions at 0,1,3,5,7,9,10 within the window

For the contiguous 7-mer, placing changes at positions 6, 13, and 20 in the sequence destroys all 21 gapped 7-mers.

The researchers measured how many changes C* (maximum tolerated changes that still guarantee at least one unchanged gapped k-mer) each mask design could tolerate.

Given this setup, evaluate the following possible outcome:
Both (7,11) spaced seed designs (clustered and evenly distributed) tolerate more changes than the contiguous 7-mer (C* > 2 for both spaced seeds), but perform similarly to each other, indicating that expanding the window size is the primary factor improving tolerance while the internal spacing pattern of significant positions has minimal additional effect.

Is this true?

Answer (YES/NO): NO